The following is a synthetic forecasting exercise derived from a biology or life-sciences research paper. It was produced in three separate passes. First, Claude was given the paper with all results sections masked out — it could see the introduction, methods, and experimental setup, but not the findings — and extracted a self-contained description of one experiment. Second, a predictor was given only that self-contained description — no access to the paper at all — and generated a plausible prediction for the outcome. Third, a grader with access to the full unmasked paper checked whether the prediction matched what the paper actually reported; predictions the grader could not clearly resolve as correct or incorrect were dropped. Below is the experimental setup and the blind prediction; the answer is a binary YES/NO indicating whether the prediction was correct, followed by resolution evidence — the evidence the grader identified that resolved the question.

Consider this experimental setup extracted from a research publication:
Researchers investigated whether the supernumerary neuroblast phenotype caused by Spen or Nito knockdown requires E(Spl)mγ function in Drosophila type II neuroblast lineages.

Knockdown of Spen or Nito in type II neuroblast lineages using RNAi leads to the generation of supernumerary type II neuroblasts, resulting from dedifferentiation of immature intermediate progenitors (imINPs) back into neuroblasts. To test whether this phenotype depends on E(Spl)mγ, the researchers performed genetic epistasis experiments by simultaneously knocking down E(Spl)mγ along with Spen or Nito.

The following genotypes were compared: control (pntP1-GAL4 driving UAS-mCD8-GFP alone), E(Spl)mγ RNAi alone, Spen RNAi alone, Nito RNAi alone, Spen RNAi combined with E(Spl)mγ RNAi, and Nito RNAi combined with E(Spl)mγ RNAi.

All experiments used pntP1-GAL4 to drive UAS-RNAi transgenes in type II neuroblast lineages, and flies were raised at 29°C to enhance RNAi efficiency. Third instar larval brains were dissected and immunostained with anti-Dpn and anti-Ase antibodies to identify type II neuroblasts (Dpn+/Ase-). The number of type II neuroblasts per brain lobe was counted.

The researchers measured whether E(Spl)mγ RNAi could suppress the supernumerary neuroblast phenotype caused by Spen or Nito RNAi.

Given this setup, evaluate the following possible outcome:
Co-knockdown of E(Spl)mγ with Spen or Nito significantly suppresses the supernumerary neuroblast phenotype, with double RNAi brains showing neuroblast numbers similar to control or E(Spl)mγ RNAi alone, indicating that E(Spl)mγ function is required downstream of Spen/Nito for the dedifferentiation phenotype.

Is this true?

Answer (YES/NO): YES